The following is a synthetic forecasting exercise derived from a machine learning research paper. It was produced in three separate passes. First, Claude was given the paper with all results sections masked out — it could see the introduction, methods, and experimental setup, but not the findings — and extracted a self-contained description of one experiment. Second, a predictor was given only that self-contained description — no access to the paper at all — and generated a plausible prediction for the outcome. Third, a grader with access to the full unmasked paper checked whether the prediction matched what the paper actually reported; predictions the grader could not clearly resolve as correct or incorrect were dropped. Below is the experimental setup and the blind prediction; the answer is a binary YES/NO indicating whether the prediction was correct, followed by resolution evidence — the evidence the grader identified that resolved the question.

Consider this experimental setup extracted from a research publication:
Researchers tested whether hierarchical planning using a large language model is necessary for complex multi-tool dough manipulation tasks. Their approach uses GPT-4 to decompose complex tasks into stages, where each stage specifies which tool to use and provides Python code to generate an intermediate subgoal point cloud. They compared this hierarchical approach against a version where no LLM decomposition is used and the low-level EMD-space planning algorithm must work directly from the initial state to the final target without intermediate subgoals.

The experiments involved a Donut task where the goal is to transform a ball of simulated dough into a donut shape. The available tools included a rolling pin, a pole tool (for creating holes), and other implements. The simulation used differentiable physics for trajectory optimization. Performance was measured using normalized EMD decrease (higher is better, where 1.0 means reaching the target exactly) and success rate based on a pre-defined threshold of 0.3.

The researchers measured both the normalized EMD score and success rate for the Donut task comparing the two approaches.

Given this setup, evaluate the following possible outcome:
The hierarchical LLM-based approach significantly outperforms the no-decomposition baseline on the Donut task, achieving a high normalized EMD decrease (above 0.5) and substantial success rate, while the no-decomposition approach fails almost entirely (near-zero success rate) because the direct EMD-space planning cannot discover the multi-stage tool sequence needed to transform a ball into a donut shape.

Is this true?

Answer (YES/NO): NO